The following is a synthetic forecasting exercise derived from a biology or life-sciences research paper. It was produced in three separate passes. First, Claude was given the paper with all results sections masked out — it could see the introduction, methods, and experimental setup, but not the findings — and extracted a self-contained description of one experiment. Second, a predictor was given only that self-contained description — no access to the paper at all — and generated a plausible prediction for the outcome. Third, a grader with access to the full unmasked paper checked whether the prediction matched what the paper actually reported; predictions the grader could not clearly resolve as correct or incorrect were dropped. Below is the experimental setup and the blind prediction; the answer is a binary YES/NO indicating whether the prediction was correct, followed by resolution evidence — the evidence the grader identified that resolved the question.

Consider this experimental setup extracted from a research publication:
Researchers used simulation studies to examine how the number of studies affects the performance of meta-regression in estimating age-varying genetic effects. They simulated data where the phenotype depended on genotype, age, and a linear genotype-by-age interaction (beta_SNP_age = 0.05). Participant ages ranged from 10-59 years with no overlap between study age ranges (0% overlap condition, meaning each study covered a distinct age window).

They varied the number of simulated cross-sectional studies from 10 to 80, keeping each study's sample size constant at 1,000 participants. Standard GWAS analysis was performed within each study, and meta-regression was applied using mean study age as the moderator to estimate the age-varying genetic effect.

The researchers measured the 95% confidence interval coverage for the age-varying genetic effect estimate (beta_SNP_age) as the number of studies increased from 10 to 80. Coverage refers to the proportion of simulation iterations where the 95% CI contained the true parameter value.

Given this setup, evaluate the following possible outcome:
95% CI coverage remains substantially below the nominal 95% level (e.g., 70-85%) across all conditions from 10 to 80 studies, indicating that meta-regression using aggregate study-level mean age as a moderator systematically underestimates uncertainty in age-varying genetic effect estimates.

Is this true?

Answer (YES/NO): NO